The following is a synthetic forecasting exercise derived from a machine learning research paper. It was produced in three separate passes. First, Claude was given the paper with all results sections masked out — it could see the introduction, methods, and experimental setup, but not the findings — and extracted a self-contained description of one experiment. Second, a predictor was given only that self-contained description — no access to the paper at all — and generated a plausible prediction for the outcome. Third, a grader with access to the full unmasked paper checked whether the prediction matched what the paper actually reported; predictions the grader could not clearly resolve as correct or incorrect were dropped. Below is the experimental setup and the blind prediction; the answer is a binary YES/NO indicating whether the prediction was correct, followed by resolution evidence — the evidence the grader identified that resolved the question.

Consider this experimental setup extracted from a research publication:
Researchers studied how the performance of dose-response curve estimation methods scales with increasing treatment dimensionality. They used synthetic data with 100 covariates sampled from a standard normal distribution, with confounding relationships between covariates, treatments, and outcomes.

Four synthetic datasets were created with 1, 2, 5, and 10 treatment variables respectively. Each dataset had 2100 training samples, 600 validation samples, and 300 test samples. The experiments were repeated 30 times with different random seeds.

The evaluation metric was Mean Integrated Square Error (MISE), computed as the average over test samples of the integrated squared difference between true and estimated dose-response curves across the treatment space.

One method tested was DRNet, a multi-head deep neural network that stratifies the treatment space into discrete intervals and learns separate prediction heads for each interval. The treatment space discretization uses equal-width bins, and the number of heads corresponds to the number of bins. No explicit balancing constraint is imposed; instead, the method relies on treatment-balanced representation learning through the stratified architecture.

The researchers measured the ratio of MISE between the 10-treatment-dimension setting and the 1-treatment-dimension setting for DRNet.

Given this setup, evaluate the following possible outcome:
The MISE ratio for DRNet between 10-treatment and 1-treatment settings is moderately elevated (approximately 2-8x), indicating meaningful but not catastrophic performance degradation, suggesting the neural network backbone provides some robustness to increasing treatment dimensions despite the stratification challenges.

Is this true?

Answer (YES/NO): YES